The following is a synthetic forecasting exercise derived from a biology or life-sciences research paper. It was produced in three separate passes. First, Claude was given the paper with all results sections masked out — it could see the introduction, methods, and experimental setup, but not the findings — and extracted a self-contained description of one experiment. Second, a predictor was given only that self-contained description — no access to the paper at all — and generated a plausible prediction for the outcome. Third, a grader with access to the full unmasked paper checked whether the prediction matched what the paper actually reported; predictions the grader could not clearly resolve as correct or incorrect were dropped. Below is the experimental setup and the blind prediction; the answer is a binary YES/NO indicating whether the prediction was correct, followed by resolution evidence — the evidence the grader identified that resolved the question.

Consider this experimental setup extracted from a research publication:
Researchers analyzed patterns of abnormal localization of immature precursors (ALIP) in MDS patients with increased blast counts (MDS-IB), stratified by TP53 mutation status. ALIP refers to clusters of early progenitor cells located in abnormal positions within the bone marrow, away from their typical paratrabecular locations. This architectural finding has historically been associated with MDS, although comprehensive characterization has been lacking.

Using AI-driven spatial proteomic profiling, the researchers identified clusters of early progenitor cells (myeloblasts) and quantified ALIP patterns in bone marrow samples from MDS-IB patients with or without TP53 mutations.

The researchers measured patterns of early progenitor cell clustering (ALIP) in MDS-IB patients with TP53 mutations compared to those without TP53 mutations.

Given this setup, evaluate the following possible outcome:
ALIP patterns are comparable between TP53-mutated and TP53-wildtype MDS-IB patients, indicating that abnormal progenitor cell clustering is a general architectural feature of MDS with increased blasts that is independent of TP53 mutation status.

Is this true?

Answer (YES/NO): NO